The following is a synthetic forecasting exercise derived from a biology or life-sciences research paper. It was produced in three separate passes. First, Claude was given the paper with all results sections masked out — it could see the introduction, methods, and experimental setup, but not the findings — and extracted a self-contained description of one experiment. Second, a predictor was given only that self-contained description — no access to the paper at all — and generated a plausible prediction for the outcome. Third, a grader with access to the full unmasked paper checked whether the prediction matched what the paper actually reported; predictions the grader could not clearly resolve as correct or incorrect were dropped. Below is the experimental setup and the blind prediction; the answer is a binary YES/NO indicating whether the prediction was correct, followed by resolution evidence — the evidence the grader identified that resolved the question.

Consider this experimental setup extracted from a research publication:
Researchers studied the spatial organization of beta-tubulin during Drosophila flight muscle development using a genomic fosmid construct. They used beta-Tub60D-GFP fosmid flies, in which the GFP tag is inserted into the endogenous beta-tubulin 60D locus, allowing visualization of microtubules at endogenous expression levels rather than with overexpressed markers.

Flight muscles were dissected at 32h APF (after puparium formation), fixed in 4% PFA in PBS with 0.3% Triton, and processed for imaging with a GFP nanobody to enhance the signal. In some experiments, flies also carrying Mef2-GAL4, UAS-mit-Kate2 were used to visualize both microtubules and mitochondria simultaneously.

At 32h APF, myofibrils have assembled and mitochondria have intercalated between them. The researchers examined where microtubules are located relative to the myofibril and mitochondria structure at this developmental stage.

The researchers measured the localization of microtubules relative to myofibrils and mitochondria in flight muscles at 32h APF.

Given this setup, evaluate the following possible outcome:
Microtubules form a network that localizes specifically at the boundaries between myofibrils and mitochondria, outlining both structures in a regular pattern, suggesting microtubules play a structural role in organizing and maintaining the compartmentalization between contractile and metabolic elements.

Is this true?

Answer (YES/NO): NO